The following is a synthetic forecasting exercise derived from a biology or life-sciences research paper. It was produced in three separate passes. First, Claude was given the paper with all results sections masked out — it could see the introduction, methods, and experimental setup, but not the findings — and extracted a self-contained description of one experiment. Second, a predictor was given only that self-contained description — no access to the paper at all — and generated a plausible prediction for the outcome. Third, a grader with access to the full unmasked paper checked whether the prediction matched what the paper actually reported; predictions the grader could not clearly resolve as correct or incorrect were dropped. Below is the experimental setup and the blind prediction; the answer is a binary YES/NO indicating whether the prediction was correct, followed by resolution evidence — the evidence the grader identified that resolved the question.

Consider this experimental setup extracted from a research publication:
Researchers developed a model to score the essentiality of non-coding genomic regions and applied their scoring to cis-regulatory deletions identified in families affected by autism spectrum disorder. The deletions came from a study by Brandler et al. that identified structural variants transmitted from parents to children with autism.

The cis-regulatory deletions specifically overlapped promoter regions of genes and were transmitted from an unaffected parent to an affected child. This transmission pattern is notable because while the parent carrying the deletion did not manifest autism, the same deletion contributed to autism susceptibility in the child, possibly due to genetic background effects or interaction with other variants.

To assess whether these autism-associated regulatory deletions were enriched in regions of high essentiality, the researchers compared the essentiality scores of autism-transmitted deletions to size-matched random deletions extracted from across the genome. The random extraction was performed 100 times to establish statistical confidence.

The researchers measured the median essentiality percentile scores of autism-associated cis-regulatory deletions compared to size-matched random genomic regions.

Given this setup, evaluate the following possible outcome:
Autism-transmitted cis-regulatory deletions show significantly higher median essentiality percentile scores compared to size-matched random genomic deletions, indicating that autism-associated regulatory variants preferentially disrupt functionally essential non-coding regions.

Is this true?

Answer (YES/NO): NO